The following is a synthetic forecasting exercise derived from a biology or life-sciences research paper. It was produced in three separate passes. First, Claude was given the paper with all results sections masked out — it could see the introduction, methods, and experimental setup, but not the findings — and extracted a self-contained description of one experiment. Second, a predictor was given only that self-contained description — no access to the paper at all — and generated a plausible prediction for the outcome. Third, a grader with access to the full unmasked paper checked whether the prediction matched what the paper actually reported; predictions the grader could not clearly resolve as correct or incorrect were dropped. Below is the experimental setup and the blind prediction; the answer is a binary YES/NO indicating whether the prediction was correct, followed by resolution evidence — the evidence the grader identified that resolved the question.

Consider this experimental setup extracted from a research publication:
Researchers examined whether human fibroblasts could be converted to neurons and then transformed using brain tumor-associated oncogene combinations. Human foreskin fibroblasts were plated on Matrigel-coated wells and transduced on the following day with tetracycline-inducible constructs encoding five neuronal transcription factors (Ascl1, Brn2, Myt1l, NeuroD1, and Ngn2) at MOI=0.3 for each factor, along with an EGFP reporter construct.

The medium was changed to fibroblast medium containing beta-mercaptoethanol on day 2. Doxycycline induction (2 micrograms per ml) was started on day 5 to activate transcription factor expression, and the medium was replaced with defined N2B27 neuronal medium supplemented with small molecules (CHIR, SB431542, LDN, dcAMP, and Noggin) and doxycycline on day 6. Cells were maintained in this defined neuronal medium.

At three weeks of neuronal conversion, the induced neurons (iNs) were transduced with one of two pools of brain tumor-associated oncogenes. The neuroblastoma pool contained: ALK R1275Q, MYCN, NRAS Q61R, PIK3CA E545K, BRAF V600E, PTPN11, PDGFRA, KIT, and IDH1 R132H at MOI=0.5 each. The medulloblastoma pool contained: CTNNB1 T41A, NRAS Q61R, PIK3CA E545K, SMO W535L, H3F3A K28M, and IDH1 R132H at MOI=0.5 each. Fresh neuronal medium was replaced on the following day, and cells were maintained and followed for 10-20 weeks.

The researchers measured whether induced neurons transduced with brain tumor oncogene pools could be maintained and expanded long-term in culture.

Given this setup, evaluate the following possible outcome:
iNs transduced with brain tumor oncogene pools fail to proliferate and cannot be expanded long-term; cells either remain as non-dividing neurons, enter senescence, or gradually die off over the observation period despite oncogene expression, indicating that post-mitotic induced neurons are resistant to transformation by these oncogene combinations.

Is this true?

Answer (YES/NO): YES